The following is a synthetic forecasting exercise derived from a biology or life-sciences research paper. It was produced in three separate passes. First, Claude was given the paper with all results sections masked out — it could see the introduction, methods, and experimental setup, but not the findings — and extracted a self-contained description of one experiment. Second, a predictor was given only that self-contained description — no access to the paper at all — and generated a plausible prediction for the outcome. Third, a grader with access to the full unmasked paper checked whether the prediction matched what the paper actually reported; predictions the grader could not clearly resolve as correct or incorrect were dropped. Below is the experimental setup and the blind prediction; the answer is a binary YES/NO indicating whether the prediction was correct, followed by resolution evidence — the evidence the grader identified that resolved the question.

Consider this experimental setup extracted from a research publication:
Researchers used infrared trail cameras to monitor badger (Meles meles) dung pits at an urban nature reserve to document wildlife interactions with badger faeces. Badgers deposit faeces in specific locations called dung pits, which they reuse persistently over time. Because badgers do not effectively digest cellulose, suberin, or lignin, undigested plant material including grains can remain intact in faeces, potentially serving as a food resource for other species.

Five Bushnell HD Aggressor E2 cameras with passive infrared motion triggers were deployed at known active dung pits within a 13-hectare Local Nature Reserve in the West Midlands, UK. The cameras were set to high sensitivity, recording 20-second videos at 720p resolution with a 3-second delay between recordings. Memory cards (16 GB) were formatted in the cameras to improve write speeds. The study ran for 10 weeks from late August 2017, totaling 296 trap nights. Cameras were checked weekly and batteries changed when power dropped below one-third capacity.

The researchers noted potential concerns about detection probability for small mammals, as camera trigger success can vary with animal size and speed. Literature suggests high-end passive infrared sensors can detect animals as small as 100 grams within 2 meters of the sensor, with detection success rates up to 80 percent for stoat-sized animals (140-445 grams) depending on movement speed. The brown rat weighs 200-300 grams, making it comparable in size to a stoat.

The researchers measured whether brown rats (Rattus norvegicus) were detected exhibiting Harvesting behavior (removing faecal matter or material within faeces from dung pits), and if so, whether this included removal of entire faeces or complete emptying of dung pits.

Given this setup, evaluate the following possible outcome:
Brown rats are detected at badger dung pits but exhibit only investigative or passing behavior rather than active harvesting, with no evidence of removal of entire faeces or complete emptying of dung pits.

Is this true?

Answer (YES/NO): NO